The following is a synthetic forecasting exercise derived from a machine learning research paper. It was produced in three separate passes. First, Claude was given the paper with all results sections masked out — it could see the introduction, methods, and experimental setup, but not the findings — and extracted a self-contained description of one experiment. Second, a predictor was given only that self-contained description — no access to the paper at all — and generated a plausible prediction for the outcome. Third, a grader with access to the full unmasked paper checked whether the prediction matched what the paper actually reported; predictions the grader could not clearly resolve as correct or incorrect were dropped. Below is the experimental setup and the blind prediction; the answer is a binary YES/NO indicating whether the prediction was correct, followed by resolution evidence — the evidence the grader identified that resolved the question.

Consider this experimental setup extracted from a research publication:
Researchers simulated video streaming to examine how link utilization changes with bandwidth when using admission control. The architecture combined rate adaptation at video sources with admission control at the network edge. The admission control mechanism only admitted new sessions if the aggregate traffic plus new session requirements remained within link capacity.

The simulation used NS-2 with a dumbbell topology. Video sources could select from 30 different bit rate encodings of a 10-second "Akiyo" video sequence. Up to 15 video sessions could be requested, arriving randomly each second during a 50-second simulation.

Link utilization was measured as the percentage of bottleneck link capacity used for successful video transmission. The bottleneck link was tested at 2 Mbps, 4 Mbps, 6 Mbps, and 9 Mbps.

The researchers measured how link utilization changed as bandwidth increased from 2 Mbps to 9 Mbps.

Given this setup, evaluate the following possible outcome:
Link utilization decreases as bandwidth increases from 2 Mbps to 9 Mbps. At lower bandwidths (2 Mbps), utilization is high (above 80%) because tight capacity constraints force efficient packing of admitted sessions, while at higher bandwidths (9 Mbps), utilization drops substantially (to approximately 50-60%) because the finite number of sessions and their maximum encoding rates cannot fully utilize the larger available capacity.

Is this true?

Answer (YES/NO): NO